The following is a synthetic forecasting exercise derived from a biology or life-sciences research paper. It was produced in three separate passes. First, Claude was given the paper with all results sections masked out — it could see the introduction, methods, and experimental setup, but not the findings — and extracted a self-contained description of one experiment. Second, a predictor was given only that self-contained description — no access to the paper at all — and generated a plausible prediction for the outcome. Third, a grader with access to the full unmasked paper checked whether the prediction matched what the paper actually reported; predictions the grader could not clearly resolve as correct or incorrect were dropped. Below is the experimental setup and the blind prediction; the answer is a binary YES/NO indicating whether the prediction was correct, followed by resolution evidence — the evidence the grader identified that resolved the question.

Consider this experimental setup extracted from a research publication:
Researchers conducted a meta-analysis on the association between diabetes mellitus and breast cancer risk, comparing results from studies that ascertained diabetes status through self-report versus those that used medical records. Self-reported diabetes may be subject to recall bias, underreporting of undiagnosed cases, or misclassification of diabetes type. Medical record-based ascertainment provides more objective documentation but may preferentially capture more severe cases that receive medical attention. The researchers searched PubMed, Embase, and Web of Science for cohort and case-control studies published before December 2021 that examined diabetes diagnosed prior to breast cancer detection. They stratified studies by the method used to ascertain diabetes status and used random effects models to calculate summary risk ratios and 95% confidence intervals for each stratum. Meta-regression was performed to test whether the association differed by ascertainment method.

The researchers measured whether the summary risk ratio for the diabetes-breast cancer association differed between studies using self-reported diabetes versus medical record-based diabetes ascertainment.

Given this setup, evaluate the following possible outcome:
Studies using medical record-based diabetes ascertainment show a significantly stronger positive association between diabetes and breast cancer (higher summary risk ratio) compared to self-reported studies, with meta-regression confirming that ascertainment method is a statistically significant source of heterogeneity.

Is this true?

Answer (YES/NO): NO